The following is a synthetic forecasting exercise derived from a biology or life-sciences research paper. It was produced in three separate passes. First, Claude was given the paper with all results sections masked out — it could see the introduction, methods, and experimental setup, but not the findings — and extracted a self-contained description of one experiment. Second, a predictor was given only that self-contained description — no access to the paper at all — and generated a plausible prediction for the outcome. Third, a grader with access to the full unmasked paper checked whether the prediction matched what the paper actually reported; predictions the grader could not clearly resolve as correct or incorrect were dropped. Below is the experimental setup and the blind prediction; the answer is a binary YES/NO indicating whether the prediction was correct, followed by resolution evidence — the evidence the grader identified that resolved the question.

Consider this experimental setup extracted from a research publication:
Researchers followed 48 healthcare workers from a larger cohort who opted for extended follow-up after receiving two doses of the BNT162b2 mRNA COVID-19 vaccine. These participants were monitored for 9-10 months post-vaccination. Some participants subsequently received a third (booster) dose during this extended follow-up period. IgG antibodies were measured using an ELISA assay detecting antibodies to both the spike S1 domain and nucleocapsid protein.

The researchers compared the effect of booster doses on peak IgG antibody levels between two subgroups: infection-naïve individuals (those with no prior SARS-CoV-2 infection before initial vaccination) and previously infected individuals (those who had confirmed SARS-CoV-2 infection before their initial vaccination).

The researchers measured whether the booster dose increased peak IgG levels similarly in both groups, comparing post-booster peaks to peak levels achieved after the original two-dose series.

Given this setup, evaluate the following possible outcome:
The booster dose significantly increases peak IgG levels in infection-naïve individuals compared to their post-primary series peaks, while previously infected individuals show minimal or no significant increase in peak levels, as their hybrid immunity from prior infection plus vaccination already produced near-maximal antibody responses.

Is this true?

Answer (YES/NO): YES